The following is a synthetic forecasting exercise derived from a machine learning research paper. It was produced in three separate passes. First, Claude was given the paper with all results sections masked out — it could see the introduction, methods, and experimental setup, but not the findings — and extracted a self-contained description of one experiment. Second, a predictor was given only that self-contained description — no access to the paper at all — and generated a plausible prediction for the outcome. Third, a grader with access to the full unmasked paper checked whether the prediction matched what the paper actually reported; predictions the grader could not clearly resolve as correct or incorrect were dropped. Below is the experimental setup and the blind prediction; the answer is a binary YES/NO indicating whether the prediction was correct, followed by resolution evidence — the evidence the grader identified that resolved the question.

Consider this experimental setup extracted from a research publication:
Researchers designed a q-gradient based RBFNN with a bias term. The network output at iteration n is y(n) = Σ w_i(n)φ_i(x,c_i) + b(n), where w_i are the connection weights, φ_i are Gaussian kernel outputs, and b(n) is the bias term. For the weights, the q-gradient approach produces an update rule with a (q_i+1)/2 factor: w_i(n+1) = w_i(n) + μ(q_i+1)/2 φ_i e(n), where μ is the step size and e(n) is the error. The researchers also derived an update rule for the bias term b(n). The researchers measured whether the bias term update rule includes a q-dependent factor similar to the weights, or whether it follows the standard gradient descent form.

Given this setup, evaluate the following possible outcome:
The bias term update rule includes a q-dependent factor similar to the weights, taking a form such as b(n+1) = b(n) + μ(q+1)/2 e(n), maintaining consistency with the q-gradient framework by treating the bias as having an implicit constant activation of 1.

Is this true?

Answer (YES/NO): YES